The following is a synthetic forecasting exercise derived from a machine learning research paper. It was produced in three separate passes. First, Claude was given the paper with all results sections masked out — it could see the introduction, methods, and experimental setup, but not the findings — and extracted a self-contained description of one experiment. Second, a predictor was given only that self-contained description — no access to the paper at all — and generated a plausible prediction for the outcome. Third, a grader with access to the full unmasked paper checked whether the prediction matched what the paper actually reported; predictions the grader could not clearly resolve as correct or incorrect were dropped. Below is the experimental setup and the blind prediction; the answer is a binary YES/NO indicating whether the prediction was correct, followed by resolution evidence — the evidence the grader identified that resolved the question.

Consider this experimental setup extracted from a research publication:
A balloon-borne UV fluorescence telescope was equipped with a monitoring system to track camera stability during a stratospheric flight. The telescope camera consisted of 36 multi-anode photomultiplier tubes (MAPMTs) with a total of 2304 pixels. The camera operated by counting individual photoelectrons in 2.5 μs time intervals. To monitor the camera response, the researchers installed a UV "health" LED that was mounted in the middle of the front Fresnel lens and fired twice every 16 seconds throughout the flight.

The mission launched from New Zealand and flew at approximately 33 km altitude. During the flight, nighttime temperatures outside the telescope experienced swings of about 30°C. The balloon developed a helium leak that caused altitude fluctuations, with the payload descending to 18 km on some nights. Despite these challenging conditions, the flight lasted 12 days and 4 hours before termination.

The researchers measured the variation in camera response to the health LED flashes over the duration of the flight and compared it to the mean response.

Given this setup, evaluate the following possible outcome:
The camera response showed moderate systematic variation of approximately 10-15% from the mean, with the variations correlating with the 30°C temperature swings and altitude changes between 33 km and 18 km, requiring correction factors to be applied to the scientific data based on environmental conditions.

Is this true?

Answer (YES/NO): NO